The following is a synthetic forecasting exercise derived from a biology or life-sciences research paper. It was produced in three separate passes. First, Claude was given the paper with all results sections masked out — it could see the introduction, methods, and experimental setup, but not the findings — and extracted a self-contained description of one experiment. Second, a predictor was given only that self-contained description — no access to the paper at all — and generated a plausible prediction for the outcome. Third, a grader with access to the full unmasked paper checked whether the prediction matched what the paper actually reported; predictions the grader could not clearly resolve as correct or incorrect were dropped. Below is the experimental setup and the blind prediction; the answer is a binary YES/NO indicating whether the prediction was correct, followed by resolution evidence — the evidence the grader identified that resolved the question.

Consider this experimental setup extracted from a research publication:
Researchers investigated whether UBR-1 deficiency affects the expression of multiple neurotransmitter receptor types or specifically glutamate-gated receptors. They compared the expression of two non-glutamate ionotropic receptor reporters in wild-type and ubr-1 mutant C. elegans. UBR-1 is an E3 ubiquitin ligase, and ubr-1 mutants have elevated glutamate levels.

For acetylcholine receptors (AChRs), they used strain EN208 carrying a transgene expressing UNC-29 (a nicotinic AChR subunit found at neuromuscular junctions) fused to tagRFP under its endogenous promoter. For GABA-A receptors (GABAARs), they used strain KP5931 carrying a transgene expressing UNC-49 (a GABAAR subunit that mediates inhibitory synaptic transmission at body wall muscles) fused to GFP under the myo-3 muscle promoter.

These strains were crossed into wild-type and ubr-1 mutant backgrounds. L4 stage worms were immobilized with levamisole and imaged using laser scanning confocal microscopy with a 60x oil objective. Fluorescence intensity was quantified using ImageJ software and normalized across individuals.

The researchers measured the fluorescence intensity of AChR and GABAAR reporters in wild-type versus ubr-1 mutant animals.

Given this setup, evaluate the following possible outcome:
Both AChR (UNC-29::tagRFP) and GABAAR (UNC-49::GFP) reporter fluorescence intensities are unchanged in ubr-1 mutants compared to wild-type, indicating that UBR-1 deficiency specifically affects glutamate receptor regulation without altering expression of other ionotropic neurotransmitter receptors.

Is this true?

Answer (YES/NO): YES